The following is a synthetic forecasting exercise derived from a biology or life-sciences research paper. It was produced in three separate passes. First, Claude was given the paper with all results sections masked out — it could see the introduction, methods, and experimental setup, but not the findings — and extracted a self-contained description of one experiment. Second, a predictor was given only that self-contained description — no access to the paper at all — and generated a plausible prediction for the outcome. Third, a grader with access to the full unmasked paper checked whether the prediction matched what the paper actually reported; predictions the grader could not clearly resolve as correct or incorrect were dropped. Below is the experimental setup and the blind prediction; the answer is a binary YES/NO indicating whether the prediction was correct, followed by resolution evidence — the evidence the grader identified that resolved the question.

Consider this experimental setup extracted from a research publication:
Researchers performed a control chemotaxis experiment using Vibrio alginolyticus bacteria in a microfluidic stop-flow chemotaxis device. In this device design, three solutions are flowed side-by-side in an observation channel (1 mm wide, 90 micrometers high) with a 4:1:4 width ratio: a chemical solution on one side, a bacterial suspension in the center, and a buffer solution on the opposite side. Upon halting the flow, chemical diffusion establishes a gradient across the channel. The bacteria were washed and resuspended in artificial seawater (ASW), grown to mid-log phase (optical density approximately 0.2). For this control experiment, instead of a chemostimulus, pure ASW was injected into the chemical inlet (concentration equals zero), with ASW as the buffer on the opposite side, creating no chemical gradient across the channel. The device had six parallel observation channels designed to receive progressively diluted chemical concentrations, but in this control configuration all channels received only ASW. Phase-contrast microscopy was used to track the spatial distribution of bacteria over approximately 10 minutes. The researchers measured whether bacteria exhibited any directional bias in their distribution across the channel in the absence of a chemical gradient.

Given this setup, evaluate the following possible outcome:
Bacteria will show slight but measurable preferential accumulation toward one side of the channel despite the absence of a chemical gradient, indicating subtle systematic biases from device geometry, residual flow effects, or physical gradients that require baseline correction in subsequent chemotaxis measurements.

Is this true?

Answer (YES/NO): NO